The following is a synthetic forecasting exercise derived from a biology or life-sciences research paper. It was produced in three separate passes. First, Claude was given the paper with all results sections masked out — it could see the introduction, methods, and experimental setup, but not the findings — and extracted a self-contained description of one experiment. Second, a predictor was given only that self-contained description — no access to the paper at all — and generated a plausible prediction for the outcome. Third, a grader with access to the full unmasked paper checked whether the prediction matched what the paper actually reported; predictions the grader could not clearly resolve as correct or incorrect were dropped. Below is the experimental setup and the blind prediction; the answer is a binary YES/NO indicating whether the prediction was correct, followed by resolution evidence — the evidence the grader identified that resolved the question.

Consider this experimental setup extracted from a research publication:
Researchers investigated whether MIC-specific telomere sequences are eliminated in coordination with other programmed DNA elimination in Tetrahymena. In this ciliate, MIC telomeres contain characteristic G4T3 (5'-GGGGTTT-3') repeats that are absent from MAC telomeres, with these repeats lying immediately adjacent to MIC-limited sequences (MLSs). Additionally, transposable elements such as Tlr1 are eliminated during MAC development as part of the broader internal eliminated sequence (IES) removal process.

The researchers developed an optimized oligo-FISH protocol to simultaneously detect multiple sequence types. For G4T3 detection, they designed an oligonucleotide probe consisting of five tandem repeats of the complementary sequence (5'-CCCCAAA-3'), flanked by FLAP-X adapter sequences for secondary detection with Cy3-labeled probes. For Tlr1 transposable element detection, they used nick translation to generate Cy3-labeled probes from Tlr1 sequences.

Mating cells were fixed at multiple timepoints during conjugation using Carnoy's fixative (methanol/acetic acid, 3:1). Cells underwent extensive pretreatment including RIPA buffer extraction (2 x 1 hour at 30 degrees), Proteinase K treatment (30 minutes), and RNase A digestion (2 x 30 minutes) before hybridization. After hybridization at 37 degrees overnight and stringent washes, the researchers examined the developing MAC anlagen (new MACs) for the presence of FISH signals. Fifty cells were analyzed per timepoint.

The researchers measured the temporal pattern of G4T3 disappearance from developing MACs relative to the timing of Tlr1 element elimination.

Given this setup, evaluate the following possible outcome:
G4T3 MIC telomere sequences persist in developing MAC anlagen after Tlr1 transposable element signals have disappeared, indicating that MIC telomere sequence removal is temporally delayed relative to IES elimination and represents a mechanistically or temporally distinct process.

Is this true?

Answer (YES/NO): NO